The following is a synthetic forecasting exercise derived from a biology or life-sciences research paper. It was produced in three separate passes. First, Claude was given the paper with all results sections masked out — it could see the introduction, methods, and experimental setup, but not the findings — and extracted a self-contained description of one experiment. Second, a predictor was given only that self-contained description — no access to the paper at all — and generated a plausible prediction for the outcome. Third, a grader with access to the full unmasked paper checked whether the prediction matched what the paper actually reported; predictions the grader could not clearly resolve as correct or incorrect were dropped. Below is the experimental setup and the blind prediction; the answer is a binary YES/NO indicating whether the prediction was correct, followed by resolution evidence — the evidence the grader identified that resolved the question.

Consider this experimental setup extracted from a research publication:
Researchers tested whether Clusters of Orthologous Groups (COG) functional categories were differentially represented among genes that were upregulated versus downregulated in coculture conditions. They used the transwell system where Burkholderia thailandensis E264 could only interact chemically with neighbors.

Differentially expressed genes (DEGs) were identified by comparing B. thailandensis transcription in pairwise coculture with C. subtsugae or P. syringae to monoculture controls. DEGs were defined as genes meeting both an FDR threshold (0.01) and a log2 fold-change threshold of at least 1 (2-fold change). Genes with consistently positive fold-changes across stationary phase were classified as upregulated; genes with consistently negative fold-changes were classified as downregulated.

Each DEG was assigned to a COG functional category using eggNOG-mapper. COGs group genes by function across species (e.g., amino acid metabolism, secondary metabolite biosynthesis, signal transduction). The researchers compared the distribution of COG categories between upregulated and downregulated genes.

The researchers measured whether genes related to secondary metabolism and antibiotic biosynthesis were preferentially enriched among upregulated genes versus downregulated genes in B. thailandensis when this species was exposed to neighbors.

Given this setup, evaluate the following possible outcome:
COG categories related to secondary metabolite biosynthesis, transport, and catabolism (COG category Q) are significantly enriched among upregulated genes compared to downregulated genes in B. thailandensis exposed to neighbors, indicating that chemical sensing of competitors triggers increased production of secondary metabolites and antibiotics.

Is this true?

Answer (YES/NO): YES